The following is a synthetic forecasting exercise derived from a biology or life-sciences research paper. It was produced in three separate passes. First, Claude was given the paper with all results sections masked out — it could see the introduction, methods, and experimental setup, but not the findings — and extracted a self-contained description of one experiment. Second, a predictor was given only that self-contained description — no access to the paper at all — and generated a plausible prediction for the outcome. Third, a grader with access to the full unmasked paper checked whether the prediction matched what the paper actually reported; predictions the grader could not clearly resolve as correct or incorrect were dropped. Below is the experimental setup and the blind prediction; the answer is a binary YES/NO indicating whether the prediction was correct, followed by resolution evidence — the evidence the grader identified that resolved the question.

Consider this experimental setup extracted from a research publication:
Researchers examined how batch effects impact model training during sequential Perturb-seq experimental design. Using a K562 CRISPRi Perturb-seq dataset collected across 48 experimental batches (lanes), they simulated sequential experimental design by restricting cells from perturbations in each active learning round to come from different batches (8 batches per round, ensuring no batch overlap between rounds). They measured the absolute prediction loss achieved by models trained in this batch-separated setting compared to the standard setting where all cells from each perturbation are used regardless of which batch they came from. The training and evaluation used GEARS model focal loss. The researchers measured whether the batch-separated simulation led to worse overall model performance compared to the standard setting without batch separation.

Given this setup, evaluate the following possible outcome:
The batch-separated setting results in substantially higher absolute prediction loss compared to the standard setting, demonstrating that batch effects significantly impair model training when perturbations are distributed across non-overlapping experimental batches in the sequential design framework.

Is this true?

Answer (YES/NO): NO